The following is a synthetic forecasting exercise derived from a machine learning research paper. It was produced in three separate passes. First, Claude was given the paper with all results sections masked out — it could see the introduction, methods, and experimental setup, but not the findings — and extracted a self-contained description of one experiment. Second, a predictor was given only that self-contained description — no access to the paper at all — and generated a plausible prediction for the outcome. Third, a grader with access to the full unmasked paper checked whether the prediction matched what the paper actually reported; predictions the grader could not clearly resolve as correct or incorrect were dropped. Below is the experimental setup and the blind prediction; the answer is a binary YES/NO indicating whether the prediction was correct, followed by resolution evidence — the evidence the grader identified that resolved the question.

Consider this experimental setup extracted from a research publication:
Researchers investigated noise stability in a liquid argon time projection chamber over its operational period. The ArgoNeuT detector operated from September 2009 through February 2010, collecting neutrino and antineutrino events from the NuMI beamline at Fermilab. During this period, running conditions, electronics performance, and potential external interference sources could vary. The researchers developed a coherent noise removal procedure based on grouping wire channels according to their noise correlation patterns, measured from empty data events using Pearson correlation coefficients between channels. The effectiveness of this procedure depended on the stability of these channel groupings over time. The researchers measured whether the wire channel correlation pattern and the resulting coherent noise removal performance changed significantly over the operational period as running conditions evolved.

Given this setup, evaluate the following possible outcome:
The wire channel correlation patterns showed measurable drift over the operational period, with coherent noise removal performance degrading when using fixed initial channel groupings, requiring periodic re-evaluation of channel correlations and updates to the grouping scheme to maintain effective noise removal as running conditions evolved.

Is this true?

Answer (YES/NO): NO